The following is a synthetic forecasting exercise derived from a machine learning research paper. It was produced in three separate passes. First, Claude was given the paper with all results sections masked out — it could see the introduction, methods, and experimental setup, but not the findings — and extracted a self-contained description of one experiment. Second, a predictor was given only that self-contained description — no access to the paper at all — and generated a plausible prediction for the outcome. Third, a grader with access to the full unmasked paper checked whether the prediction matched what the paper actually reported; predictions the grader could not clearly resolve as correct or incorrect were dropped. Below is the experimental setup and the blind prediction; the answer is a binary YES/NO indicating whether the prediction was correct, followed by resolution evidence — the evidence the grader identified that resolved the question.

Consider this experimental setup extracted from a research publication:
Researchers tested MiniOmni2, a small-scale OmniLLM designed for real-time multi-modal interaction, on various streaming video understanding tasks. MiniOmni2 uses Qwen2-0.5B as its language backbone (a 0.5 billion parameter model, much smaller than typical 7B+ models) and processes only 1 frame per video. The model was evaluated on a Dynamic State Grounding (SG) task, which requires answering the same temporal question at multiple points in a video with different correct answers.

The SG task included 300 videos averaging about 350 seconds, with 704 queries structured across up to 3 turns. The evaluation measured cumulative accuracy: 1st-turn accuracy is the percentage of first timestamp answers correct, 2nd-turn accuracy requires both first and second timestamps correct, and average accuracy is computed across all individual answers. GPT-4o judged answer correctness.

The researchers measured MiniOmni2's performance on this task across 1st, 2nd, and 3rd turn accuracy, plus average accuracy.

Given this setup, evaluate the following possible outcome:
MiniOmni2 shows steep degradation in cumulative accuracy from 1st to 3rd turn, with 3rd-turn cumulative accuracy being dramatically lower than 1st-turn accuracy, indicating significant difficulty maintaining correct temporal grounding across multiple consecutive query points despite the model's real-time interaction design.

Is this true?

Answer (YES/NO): YES